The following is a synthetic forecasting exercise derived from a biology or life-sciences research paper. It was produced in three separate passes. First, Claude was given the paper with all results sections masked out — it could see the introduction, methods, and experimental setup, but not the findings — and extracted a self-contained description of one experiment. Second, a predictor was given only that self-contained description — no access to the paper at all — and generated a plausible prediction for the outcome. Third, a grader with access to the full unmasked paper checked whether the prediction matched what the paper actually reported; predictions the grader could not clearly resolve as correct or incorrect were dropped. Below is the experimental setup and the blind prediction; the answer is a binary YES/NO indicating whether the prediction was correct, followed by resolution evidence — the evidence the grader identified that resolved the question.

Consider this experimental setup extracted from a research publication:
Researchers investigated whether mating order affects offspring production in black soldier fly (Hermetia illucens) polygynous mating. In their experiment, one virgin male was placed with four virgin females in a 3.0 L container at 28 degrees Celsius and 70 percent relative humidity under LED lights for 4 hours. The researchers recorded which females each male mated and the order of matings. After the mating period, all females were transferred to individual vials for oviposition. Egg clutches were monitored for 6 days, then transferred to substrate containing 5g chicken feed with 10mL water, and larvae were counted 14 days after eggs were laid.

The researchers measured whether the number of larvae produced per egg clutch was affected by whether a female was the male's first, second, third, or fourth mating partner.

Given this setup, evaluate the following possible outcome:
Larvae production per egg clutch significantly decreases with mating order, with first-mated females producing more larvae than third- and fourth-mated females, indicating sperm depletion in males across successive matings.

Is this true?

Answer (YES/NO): NO